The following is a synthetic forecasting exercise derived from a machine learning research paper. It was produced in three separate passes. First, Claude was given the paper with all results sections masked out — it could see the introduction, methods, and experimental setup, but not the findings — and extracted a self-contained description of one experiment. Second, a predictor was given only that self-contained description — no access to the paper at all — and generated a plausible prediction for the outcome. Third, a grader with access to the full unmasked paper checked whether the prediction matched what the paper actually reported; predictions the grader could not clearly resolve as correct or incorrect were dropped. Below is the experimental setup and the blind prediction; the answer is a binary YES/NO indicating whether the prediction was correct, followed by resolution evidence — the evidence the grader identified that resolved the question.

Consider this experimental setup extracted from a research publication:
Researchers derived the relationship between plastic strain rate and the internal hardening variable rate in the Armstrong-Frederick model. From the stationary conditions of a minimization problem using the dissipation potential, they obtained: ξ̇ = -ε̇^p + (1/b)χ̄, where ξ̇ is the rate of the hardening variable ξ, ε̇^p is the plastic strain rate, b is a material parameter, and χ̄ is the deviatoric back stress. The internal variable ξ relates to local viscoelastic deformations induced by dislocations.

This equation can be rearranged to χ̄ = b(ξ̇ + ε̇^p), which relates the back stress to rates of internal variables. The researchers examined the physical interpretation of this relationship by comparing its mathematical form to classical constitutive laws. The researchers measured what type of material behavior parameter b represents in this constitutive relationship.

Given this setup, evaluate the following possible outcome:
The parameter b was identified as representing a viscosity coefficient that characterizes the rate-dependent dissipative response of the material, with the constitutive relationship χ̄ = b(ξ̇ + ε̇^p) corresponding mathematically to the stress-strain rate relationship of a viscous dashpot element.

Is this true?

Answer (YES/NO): YES